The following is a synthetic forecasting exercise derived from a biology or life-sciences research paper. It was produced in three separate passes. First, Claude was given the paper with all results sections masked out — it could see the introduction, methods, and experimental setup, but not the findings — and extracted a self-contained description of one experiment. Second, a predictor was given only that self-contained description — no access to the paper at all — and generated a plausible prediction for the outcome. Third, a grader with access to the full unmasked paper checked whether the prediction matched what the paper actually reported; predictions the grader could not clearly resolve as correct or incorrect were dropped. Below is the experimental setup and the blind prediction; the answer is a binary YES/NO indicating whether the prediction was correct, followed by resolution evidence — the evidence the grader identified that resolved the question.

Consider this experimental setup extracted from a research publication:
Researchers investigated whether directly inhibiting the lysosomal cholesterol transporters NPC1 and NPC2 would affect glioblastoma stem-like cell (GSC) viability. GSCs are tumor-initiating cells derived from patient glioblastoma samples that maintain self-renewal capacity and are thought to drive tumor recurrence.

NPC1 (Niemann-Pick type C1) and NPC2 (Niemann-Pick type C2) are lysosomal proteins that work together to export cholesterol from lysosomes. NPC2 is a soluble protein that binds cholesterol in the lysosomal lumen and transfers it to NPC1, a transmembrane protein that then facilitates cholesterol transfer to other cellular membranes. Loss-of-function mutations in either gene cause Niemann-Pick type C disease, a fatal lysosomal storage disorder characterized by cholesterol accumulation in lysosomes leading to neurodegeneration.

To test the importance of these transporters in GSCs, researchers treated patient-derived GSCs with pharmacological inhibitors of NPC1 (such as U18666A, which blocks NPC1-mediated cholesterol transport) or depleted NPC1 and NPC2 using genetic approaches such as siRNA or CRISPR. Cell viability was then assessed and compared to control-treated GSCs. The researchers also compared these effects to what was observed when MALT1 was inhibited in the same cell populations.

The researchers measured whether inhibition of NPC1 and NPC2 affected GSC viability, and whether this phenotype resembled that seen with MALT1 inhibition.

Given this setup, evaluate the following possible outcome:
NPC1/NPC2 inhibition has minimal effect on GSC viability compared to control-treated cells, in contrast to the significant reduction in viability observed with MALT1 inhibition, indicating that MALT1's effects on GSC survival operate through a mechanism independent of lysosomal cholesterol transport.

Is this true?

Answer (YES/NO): NO